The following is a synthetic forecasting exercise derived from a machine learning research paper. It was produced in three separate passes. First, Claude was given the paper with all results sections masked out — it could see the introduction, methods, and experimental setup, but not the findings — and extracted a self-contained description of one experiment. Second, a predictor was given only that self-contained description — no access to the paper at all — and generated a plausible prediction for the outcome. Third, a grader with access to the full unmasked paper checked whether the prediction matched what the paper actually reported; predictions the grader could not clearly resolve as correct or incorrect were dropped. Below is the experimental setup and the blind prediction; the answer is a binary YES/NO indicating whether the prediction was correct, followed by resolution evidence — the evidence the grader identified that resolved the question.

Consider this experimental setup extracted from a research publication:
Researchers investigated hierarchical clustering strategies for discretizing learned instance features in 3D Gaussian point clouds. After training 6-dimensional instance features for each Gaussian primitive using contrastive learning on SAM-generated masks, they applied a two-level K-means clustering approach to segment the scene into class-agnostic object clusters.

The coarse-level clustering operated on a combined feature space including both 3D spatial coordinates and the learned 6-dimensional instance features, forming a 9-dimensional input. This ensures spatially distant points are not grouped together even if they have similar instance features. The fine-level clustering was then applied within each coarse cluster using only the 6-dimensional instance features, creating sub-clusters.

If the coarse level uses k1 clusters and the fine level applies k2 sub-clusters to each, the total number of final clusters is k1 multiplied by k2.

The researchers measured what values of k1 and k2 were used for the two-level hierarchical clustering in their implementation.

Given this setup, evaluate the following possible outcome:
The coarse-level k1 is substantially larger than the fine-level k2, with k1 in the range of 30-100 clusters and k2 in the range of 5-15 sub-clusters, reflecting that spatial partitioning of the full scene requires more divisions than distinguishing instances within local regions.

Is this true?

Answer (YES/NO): YES